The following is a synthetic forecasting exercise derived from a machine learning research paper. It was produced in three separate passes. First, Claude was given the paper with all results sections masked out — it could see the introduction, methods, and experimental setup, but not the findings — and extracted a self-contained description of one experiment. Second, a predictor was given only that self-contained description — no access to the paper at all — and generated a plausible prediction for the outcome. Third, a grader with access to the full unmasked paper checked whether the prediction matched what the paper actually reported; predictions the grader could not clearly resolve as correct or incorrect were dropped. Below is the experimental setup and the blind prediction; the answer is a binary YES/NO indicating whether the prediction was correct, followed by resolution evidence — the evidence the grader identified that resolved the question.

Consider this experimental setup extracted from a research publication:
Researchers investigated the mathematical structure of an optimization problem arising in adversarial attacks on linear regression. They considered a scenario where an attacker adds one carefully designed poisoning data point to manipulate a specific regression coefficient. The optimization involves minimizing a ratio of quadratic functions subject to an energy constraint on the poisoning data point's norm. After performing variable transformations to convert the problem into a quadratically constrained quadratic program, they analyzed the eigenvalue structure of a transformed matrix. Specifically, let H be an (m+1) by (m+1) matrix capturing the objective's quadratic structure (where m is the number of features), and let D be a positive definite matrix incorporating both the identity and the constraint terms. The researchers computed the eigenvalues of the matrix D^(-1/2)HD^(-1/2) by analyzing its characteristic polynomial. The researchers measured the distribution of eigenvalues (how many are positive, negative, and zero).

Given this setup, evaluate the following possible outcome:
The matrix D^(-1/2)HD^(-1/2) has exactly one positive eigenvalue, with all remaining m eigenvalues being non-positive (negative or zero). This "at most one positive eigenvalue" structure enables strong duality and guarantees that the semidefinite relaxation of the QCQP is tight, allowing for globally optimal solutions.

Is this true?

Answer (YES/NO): YES